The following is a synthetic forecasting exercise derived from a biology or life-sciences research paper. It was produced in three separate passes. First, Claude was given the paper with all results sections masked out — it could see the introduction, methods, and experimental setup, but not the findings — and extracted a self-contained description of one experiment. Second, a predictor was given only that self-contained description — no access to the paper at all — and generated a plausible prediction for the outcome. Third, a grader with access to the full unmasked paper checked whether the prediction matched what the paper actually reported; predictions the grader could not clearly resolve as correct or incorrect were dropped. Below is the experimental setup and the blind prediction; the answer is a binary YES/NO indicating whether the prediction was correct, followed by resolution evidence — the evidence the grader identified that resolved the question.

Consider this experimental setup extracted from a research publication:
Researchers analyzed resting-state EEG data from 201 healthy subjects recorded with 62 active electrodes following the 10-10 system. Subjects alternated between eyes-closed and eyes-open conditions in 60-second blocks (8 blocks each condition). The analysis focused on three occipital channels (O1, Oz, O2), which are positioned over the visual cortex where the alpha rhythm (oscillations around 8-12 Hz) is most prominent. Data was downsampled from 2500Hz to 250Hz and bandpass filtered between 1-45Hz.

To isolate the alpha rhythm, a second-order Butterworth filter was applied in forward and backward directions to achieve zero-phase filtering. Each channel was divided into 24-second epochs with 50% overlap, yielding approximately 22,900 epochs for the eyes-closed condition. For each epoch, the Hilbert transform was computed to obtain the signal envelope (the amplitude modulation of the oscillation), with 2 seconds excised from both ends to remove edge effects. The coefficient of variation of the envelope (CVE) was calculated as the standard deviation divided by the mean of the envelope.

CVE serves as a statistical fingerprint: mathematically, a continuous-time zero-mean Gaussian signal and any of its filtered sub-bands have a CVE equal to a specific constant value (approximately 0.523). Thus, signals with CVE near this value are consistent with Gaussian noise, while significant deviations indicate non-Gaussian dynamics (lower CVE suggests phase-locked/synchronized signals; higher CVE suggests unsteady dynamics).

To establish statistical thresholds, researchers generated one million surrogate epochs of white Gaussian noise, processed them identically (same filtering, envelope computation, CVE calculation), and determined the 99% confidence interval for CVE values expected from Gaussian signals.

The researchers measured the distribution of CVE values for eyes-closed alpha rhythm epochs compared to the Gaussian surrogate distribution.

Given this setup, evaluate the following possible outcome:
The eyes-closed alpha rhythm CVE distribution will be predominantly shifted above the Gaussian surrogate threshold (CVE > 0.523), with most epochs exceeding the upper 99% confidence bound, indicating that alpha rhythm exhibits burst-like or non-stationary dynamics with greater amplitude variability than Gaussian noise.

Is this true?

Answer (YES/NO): NO